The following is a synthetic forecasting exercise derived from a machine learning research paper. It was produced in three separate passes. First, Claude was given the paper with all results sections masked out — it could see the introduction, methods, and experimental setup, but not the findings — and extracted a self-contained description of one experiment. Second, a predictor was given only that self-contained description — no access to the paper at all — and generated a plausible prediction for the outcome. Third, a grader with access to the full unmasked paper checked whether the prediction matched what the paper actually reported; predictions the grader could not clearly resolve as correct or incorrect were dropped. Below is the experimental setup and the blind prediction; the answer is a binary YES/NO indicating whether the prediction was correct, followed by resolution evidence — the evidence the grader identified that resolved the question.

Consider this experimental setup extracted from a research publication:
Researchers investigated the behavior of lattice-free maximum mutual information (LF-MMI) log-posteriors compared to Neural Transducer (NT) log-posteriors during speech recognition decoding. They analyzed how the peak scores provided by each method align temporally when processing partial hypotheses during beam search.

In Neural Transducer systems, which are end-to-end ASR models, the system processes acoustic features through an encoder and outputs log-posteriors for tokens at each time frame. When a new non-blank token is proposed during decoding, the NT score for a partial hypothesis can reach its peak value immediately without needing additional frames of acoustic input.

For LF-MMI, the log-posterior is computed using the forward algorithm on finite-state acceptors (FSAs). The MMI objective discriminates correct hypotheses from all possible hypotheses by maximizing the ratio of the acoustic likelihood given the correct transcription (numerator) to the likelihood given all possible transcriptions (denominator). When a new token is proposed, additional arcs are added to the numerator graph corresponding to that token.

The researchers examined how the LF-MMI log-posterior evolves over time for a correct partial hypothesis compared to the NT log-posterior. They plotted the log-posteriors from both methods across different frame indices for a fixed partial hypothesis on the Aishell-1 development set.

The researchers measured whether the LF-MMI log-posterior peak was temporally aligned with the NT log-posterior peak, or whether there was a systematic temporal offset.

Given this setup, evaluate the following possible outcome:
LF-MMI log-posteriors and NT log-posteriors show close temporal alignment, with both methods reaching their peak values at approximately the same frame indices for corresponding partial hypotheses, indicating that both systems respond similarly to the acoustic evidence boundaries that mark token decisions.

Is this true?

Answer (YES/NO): NO